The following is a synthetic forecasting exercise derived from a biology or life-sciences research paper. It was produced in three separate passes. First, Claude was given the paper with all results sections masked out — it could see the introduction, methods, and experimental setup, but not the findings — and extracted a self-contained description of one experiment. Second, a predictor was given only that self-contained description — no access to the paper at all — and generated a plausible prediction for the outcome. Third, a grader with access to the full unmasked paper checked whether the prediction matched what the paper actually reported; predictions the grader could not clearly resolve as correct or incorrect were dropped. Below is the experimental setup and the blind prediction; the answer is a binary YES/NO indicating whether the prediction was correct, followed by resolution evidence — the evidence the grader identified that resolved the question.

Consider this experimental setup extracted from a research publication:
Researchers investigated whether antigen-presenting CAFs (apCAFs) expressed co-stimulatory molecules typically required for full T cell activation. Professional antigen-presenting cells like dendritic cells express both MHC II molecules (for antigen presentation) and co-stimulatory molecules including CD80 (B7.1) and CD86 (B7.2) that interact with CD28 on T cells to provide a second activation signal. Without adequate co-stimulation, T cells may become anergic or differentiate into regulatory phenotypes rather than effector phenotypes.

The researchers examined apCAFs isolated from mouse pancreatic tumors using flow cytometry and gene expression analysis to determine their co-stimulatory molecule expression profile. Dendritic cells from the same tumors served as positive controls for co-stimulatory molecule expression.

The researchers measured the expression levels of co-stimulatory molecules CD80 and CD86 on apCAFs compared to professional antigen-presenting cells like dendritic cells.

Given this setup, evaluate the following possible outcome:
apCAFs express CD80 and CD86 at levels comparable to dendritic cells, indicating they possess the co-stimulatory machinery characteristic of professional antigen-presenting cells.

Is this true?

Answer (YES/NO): NO